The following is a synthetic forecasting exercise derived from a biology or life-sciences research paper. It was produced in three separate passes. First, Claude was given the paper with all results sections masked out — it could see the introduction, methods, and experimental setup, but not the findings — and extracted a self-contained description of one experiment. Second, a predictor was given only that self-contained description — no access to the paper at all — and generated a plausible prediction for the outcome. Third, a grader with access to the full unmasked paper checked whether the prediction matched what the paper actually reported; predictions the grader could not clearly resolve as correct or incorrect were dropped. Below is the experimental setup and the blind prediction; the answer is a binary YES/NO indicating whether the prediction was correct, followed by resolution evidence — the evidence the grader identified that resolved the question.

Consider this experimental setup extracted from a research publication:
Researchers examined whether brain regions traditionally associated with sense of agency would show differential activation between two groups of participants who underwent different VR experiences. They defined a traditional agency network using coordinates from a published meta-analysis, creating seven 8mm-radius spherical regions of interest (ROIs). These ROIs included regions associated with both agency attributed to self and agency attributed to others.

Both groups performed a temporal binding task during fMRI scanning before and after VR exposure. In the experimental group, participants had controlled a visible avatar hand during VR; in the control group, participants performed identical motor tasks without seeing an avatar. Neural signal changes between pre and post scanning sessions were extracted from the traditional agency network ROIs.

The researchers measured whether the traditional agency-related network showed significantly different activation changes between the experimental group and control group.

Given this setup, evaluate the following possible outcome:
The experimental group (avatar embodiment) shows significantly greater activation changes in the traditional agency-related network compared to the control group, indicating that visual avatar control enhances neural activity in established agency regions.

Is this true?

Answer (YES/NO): NO